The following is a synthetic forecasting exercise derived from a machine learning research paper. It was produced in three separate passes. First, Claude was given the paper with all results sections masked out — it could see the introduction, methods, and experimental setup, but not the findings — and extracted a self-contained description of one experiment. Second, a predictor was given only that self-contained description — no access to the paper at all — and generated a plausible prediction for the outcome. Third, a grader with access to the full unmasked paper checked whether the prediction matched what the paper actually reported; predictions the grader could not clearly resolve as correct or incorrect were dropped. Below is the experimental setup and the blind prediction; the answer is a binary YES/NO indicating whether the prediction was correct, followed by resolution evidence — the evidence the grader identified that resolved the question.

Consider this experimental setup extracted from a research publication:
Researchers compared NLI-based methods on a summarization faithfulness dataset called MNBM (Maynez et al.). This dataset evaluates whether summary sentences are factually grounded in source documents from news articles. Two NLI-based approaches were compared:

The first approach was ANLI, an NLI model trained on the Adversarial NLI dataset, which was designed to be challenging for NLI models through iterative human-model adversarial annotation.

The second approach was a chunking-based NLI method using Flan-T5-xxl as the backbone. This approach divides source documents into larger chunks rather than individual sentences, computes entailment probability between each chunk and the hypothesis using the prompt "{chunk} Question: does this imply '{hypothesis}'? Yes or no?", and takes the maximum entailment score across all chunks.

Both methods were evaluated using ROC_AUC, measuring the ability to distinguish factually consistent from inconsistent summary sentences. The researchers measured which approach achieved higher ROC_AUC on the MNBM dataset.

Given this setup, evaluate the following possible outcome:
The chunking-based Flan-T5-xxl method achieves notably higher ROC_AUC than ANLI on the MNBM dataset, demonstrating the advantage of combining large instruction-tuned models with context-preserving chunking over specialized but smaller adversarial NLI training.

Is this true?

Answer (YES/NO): NO